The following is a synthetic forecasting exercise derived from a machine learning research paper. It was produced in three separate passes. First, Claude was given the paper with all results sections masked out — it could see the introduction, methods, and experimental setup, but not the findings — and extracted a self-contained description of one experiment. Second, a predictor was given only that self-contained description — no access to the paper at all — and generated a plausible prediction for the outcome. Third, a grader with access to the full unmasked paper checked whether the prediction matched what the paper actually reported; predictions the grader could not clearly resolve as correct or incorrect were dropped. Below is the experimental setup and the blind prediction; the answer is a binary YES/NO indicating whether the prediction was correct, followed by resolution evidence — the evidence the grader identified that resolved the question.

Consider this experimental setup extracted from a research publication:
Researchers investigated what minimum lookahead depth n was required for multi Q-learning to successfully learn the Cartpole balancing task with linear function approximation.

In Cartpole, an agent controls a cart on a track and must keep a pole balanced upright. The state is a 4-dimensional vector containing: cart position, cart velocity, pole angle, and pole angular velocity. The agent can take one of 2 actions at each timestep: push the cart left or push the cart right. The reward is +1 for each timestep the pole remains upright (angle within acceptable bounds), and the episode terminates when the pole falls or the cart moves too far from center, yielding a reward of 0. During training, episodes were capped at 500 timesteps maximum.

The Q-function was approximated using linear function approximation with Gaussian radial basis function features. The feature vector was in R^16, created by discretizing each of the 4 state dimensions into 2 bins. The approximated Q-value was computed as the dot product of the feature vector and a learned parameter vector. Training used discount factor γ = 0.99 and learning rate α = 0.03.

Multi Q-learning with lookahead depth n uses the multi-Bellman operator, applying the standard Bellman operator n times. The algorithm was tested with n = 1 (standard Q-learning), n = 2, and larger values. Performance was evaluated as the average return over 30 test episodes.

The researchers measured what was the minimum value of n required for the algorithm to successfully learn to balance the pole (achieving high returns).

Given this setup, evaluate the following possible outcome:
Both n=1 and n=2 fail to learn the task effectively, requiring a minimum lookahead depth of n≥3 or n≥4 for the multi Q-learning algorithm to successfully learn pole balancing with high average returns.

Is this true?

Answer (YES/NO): NO